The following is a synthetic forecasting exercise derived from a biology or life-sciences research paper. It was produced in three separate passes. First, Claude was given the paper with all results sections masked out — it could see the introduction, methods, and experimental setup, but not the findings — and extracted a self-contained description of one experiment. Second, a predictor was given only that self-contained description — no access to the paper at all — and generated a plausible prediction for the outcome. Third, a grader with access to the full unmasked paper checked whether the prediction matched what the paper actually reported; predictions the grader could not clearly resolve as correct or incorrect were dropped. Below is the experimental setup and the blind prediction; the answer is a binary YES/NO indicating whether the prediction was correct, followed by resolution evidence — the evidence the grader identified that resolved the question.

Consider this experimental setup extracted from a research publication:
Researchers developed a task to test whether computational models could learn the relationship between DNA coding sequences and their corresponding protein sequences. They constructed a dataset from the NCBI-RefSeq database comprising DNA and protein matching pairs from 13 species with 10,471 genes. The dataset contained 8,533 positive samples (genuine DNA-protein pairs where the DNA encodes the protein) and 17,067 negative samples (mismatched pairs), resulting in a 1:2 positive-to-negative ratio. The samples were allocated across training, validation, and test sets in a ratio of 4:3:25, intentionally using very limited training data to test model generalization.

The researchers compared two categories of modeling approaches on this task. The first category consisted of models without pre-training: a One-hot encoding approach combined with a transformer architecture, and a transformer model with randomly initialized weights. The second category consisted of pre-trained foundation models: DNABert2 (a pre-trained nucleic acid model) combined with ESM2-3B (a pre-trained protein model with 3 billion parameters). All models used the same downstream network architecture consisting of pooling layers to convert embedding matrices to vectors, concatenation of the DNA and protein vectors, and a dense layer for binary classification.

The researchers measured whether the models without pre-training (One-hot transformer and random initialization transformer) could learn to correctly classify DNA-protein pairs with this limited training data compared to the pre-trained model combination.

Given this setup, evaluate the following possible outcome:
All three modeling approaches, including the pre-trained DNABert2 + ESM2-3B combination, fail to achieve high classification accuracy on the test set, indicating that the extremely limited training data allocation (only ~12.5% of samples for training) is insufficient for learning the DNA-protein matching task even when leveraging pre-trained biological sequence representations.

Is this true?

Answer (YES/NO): NO